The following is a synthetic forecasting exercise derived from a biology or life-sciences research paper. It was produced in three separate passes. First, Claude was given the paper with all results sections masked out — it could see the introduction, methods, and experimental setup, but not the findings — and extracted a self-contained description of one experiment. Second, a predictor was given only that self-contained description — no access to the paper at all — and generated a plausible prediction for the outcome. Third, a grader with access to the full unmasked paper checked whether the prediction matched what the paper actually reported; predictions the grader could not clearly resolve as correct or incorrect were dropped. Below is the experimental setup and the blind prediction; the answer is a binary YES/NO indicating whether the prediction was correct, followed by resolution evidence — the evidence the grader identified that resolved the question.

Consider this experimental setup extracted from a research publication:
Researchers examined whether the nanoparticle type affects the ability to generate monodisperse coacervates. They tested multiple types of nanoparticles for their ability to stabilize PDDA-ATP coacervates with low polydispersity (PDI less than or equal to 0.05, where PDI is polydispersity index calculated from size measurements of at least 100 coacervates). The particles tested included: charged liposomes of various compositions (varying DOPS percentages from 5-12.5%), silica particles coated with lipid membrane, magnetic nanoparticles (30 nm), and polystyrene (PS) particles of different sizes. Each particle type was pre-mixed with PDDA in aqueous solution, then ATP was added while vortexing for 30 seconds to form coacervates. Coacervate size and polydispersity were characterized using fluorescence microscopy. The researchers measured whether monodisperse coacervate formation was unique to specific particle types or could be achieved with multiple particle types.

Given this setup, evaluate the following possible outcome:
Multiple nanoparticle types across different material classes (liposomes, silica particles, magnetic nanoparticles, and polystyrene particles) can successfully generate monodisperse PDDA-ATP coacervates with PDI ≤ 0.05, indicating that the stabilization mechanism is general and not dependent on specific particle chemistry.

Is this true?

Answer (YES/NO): NO